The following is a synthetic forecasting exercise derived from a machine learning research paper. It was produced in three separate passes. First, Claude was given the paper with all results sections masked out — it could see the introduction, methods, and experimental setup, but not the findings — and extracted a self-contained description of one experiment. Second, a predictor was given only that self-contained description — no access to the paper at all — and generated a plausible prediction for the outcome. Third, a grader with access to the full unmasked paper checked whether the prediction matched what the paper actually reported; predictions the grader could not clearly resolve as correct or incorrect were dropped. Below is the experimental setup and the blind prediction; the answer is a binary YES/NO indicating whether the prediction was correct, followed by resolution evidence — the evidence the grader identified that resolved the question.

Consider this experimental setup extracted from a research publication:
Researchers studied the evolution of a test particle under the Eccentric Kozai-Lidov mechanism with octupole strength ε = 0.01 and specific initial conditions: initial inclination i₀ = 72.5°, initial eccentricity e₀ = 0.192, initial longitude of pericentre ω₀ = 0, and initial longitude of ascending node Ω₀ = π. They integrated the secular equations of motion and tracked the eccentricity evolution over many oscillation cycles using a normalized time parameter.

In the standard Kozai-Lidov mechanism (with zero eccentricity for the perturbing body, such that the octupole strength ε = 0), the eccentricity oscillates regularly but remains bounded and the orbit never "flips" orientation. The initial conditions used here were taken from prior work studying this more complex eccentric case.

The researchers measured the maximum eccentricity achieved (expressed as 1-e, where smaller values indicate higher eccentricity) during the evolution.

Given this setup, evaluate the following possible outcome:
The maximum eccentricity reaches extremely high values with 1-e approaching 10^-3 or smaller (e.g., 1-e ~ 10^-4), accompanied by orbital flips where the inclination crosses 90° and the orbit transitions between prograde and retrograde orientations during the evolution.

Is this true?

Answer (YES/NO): YES